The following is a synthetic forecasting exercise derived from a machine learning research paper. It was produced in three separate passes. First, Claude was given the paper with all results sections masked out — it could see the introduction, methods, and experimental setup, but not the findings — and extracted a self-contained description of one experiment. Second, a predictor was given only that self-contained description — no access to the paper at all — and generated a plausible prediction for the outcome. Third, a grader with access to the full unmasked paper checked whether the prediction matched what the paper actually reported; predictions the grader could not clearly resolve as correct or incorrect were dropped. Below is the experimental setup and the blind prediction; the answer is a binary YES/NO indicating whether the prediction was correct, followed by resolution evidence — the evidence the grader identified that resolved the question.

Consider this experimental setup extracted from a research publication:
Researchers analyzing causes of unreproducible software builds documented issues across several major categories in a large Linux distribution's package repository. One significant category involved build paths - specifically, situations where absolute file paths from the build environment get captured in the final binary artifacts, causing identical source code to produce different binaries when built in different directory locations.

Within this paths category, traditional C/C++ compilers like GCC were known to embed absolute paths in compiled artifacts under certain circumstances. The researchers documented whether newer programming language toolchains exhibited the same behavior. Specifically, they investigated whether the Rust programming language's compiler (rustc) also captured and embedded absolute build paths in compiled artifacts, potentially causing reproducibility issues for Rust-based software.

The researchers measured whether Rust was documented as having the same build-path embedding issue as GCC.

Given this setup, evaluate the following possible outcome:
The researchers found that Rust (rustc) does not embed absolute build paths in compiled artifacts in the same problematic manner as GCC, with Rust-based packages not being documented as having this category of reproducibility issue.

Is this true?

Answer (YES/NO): NO